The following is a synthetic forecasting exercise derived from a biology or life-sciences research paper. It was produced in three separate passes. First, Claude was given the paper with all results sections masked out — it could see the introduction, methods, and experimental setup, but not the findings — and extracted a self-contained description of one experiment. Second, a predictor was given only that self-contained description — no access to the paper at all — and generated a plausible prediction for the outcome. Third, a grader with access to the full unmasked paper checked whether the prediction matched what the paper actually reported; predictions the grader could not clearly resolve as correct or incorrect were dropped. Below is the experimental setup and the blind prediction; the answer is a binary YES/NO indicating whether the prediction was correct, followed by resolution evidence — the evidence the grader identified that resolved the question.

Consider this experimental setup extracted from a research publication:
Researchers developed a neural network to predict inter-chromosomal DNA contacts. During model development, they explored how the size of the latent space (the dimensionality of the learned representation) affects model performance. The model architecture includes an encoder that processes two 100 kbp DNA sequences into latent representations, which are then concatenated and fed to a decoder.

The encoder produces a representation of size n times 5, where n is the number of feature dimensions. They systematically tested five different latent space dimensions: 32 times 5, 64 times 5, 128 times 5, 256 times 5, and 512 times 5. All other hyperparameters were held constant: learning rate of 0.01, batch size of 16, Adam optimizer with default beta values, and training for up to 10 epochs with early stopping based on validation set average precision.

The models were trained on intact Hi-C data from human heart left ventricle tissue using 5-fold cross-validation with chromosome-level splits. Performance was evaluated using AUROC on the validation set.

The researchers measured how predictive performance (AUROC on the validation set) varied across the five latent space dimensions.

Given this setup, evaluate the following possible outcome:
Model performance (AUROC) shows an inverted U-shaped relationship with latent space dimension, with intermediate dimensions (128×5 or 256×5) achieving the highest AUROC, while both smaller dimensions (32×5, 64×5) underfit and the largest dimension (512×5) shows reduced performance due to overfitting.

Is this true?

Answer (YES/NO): NO